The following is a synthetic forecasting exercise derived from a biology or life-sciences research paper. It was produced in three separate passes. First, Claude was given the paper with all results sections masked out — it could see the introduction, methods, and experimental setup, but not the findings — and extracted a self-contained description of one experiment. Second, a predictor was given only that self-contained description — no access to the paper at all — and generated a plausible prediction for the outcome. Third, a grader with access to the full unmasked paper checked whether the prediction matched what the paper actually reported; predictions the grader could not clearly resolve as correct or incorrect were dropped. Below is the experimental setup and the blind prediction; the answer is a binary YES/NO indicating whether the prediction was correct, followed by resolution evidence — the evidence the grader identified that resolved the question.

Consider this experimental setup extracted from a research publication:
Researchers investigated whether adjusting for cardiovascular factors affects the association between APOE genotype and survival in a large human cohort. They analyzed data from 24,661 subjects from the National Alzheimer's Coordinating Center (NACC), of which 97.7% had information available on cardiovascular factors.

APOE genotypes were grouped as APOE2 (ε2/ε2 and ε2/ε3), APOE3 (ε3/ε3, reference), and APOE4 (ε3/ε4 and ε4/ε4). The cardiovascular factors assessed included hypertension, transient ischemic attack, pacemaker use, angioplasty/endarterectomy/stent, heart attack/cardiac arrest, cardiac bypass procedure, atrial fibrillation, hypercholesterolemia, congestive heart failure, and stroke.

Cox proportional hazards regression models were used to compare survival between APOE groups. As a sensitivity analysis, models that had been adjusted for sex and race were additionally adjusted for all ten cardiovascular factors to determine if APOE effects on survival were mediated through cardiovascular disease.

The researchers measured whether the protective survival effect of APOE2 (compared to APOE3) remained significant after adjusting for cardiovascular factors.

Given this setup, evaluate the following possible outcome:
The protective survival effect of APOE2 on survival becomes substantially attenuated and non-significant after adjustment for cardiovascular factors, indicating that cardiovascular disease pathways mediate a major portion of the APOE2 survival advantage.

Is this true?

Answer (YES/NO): NO